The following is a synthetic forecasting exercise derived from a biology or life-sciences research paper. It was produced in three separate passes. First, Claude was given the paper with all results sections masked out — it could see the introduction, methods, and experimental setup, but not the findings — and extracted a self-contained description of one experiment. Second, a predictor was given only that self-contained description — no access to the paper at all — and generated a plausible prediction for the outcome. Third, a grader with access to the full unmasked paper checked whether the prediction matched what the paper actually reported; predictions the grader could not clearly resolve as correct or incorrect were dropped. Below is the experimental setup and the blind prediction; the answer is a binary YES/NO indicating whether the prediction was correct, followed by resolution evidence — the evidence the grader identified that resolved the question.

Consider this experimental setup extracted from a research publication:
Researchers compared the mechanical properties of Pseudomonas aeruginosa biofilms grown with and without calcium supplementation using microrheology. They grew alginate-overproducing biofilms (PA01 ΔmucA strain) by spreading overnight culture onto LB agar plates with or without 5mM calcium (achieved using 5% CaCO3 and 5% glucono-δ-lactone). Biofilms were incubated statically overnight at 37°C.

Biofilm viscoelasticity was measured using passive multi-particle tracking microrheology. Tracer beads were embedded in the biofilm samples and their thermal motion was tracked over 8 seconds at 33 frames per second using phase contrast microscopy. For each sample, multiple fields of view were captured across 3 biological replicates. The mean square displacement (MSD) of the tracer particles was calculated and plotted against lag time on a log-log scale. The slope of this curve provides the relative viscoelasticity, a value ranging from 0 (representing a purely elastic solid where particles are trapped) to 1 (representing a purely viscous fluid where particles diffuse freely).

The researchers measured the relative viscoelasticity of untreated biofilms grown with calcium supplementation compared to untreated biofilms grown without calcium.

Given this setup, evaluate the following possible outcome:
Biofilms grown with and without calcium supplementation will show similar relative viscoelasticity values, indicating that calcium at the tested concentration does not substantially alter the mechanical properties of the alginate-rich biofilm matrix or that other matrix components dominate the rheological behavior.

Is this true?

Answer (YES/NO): NO